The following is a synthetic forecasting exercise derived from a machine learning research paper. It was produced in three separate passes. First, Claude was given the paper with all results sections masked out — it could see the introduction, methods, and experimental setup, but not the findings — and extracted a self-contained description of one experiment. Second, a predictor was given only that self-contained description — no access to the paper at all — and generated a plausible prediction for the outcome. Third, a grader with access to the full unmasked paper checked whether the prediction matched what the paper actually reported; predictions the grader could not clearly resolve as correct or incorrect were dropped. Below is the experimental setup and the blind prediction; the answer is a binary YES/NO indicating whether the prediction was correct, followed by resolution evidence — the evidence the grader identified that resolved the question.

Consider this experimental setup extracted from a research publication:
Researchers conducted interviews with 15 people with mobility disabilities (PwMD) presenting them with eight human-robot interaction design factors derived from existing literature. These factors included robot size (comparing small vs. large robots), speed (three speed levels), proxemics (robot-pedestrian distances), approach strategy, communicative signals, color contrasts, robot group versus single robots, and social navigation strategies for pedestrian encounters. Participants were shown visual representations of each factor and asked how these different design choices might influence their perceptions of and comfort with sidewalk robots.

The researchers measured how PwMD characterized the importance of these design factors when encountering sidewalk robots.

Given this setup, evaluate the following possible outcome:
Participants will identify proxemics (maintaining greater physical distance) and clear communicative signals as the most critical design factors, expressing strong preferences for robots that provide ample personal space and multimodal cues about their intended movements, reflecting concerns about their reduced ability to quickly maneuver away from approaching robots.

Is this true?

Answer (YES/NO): NO